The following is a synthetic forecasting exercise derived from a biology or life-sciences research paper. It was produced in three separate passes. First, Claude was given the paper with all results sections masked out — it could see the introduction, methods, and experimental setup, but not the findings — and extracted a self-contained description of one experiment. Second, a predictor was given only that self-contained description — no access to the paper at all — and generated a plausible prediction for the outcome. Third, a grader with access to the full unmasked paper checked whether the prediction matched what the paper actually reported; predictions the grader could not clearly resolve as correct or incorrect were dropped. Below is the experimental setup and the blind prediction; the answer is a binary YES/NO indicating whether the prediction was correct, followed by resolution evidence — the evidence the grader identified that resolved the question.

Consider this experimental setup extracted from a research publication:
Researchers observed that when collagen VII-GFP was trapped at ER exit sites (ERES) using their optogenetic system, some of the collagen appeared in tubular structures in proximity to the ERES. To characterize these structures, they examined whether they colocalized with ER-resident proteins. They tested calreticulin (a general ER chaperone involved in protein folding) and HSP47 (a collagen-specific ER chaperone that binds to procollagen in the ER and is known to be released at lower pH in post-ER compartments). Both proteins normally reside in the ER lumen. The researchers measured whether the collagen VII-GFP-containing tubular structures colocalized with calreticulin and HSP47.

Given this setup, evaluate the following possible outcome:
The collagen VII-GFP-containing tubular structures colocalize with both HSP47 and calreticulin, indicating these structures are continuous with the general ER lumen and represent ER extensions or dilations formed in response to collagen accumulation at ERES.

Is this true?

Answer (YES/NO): NO